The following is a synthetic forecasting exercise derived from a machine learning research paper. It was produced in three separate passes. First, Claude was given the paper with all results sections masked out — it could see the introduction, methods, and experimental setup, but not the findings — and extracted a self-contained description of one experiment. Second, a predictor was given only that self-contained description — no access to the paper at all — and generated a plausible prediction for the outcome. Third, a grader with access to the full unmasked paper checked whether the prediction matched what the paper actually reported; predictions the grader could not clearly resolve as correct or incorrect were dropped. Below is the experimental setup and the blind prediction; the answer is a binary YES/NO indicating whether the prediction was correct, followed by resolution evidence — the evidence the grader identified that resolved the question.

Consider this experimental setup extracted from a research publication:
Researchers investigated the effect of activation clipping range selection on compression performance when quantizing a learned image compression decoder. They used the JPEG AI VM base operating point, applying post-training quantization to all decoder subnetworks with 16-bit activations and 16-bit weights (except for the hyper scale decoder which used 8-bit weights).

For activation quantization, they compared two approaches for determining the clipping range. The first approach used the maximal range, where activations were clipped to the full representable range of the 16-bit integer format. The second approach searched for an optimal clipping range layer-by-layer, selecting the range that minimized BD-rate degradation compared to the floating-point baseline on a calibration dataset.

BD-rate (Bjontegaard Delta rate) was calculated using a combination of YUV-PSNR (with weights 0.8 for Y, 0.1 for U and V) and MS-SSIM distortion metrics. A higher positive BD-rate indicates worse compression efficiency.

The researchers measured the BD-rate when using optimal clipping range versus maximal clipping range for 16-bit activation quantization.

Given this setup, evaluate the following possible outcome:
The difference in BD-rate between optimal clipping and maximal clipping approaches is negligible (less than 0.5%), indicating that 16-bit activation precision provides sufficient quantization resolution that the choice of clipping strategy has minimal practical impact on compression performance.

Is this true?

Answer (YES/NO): NO